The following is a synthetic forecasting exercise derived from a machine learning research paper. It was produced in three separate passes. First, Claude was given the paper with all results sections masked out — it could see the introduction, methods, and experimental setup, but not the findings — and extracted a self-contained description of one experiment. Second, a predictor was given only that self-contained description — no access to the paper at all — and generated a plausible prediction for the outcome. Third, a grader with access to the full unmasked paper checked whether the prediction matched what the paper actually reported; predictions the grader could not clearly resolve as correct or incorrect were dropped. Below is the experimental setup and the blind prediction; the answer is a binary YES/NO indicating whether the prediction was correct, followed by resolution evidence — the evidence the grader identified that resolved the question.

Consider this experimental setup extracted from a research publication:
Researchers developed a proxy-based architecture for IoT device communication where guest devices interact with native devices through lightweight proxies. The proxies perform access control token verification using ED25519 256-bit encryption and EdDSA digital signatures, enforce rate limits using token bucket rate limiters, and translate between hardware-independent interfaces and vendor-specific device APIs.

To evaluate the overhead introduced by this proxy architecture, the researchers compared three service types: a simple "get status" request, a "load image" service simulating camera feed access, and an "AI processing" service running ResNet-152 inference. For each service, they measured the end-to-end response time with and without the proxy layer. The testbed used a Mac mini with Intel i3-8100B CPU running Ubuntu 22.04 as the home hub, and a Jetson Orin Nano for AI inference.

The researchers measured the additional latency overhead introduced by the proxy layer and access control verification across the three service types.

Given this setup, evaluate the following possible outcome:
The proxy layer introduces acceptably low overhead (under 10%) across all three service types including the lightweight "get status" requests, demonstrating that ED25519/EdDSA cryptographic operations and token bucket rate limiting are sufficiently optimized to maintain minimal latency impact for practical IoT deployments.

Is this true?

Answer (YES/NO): NO